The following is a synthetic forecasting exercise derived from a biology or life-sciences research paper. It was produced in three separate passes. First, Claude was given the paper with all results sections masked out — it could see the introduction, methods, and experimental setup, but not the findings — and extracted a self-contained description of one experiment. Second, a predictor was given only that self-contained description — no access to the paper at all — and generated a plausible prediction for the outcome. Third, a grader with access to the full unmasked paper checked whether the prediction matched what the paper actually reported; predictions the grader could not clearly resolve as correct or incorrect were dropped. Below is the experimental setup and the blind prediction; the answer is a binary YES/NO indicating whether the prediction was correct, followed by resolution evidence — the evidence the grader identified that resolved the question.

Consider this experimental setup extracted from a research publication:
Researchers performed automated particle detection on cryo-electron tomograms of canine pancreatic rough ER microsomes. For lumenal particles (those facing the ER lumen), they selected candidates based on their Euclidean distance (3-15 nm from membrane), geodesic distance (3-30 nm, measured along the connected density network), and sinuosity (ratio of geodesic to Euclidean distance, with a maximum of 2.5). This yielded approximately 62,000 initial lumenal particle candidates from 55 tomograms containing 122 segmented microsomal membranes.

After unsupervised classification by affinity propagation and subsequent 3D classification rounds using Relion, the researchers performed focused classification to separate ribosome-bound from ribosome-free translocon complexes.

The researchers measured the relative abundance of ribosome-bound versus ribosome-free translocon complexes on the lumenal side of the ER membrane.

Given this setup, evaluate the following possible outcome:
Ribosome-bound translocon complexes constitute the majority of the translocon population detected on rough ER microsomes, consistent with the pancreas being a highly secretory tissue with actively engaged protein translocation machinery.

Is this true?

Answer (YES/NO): NO